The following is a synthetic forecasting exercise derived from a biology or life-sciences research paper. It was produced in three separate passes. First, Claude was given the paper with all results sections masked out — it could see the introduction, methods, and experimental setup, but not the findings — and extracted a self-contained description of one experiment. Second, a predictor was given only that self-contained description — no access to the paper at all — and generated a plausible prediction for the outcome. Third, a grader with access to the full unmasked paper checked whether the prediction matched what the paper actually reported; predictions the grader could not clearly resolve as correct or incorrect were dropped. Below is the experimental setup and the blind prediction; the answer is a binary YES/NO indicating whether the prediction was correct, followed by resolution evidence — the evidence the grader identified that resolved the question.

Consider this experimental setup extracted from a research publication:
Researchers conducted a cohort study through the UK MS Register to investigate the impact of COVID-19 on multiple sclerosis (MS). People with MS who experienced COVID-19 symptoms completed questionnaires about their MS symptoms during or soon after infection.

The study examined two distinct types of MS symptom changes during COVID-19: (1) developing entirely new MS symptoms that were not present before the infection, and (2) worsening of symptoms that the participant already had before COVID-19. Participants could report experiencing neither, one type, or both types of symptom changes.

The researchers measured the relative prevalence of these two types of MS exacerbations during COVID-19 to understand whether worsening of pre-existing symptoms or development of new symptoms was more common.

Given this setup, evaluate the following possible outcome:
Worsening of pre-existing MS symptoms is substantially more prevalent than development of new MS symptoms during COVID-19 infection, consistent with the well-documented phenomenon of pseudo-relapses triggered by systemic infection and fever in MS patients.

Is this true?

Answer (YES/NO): YES